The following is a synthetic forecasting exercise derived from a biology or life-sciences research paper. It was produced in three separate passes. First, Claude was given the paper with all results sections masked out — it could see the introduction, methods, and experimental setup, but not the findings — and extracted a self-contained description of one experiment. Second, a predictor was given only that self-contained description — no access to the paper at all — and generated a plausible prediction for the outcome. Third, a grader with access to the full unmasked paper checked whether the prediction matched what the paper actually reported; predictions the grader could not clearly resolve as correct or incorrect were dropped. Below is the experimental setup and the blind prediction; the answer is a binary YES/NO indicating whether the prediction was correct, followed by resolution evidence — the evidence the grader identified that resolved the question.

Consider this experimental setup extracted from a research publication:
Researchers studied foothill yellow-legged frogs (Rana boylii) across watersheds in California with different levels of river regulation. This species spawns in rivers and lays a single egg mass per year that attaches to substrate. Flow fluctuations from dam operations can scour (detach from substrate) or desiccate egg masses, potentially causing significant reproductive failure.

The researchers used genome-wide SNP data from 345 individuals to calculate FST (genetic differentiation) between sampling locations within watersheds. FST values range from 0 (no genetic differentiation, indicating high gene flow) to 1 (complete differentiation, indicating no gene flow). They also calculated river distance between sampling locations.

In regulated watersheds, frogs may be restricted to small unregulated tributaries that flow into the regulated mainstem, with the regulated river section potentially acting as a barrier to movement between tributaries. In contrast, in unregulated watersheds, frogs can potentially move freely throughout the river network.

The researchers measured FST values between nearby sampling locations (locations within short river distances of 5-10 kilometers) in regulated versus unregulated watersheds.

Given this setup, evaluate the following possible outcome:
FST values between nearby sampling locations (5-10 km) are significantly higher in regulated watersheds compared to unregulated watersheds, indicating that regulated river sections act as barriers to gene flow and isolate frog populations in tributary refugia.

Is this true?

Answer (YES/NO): YES